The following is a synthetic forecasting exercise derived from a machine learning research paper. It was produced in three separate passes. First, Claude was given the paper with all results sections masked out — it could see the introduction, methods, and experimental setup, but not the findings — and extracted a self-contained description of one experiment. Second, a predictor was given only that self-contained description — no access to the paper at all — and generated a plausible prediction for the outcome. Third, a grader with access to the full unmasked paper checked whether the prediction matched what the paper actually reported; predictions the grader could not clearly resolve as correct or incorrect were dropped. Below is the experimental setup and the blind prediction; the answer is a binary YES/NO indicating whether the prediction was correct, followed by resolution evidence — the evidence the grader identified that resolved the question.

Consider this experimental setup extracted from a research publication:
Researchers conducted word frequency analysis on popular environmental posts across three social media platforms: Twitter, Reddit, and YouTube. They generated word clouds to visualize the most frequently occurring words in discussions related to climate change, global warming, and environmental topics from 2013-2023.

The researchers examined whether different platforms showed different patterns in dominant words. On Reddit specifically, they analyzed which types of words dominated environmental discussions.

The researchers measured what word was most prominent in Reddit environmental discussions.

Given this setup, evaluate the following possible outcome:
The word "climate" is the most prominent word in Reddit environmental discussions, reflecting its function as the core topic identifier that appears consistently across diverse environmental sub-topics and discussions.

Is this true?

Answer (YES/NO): NO